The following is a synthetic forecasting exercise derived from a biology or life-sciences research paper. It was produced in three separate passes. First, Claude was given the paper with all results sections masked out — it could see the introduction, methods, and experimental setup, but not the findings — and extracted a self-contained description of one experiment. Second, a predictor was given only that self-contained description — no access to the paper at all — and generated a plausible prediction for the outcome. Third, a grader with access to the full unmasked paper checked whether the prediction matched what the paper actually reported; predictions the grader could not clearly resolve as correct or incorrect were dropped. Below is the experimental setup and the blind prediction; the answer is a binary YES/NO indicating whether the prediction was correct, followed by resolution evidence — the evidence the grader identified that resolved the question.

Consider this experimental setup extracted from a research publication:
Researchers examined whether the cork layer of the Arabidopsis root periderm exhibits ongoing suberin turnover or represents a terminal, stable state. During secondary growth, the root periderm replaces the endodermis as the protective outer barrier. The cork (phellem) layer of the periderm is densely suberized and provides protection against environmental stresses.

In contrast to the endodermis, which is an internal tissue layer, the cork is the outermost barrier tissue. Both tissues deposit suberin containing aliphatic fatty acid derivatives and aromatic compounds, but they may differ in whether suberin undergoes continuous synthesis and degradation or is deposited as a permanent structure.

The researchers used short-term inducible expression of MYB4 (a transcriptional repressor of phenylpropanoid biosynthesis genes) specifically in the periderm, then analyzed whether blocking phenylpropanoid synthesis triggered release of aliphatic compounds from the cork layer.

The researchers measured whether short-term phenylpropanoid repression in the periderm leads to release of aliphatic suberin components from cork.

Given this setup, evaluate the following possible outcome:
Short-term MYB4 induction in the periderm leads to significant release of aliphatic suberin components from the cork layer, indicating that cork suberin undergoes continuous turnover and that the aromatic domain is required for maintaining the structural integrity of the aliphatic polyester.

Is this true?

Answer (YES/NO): NO